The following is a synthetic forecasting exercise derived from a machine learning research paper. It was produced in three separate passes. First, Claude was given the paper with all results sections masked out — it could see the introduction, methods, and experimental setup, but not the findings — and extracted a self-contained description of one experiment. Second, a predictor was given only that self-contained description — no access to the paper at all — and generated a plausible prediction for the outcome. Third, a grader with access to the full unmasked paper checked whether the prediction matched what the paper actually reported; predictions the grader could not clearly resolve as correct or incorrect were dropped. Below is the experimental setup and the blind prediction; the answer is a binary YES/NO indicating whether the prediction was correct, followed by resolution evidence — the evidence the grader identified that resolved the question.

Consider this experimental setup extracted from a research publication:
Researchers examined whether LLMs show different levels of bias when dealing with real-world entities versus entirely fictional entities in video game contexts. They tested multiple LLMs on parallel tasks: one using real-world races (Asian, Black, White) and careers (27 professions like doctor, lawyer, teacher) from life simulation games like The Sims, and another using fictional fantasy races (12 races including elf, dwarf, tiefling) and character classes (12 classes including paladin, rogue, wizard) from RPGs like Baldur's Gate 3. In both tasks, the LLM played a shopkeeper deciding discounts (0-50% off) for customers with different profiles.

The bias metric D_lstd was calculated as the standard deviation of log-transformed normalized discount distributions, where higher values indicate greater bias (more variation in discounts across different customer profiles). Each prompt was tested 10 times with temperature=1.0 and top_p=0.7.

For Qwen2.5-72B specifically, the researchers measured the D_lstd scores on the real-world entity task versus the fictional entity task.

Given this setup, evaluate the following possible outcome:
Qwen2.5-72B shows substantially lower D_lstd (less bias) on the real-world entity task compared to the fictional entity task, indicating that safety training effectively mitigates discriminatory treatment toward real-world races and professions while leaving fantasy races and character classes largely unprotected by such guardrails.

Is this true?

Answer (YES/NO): NO